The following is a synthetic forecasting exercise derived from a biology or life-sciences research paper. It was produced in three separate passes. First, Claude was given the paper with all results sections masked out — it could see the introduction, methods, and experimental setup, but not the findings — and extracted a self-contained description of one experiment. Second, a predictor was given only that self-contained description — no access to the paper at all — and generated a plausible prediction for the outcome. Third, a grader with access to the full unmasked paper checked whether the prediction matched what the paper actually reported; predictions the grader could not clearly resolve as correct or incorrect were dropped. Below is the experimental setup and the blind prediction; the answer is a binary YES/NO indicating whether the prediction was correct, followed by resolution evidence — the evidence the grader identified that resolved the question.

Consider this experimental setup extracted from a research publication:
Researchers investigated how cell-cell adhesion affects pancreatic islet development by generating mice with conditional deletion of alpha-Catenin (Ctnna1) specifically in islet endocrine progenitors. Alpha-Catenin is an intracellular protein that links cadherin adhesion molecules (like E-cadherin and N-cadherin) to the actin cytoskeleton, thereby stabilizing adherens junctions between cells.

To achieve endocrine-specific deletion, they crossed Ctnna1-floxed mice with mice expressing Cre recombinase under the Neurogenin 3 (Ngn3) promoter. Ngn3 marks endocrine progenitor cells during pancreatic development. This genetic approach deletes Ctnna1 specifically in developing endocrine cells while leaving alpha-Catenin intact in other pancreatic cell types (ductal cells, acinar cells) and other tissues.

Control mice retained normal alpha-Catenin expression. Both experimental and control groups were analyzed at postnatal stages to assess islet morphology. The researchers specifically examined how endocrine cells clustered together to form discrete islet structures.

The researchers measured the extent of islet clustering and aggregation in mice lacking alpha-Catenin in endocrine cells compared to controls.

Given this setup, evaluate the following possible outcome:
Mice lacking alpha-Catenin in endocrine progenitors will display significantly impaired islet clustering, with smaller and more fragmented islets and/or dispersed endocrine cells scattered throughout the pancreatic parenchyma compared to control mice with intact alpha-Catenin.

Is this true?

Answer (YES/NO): YES